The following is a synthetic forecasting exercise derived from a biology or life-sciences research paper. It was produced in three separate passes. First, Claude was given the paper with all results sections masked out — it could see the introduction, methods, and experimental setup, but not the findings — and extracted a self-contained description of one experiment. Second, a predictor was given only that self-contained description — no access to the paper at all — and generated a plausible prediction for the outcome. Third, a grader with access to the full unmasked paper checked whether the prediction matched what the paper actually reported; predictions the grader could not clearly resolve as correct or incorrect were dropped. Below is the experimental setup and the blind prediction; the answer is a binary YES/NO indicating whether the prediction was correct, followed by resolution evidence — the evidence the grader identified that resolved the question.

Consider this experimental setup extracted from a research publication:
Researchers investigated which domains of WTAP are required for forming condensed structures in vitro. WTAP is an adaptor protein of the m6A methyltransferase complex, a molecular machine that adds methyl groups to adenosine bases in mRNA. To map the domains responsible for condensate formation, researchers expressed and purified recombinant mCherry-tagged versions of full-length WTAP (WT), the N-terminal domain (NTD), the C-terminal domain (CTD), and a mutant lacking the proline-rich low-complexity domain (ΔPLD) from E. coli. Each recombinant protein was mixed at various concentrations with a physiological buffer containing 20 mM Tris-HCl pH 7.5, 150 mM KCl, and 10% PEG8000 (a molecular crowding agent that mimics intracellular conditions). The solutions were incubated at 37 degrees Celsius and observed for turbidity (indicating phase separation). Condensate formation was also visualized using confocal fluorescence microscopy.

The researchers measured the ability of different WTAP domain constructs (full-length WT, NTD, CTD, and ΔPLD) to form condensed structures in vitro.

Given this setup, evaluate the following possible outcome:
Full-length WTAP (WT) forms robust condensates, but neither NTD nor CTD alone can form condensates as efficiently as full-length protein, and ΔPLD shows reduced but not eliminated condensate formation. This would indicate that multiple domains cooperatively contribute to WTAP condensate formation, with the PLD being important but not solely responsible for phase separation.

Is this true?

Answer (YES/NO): NO